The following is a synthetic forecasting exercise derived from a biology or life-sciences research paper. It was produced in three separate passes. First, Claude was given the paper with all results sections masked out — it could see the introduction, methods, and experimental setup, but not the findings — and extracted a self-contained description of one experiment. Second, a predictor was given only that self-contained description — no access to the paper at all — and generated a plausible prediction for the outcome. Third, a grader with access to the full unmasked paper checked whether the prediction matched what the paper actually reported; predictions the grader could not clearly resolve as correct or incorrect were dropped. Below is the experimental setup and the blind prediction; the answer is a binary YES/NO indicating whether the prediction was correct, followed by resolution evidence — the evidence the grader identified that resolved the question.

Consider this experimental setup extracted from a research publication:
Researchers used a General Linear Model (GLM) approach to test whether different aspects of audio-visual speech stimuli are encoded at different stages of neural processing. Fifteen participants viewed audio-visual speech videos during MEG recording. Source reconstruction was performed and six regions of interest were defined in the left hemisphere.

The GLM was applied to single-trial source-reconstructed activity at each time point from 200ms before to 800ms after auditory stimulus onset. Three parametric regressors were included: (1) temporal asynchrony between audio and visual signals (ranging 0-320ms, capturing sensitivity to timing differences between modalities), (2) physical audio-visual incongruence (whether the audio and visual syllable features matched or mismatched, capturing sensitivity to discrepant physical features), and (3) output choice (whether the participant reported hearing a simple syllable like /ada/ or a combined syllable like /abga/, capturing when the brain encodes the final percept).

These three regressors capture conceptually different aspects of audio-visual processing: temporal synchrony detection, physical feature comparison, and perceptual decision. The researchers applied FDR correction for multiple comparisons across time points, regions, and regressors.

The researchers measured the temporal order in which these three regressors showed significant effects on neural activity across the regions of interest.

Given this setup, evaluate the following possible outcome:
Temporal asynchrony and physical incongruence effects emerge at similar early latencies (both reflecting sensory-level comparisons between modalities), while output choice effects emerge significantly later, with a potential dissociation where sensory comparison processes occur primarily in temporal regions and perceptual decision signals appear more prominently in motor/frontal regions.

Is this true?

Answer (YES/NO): NO